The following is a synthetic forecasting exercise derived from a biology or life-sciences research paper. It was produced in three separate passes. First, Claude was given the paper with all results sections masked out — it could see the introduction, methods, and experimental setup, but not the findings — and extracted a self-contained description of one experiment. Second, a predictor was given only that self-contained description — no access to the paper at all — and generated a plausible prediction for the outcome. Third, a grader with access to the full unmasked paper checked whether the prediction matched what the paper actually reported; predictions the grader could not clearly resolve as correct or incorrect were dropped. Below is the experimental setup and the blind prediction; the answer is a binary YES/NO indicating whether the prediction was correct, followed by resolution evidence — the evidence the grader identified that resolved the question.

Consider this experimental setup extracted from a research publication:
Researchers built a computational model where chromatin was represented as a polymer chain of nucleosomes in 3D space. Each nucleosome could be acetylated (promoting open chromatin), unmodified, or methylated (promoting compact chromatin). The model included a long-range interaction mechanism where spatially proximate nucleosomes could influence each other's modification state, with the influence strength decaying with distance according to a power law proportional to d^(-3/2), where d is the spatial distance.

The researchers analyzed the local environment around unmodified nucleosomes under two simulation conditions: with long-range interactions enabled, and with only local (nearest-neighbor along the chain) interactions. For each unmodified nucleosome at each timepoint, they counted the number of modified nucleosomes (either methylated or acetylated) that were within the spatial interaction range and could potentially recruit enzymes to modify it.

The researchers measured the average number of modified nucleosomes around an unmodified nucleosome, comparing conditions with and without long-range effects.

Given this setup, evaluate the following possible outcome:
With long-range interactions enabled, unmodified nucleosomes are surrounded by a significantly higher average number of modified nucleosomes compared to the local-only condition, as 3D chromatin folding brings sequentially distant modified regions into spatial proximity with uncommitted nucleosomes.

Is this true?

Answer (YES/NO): YES